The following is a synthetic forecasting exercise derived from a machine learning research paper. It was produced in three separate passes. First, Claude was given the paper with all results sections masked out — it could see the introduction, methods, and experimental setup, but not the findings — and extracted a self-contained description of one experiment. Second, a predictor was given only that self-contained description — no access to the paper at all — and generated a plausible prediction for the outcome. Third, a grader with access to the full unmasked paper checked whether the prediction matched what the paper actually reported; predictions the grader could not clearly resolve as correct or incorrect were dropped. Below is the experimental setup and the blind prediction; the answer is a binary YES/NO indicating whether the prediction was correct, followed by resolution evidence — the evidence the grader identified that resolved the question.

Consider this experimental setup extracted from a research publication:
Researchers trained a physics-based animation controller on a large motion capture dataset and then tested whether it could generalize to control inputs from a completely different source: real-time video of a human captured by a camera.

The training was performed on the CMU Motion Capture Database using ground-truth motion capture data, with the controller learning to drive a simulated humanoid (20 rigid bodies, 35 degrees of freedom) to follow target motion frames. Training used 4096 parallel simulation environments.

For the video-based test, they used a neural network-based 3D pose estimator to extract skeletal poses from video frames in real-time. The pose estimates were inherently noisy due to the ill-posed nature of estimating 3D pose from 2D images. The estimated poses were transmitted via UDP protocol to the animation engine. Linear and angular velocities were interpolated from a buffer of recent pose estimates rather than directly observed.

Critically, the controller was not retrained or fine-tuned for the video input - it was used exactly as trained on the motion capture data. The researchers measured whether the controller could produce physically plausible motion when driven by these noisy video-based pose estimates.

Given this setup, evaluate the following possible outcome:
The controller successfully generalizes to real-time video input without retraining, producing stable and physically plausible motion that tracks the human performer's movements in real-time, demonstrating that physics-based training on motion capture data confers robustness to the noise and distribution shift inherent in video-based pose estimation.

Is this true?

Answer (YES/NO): YES